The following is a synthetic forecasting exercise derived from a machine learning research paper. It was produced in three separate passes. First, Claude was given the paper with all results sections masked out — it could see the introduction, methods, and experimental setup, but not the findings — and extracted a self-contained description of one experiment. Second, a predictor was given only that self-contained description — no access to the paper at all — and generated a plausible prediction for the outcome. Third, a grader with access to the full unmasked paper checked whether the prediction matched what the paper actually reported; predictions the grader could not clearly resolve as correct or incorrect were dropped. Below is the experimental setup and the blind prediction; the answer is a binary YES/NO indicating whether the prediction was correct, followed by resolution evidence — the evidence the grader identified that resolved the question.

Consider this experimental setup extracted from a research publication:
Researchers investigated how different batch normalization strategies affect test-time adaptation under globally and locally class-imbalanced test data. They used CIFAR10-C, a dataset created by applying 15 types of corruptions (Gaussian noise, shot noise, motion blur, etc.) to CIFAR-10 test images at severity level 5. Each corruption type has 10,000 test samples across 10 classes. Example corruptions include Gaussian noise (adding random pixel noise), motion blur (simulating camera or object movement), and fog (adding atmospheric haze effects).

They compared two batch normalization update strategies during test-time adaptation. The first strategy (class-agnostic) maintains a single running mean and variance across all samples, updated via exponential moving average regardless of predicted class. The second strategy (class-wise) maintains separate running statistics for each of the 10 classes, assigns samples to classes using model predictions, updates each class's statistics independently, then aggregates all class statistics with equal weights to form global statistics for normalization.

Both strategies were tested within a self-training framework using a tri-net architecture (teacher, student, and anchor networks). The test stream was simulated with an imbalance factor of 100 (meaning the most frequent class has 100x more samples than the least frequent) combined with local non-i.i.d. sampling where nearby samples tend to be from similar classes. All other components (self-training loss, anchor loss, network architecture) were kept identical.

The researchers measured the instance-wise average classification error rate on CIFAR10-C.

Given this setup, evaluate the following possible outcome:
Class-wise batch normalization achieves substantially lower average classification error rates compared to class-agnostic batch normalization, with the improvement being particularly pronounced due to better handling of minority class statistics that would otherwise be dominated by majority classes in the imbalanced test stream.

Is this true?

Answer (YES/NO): YES